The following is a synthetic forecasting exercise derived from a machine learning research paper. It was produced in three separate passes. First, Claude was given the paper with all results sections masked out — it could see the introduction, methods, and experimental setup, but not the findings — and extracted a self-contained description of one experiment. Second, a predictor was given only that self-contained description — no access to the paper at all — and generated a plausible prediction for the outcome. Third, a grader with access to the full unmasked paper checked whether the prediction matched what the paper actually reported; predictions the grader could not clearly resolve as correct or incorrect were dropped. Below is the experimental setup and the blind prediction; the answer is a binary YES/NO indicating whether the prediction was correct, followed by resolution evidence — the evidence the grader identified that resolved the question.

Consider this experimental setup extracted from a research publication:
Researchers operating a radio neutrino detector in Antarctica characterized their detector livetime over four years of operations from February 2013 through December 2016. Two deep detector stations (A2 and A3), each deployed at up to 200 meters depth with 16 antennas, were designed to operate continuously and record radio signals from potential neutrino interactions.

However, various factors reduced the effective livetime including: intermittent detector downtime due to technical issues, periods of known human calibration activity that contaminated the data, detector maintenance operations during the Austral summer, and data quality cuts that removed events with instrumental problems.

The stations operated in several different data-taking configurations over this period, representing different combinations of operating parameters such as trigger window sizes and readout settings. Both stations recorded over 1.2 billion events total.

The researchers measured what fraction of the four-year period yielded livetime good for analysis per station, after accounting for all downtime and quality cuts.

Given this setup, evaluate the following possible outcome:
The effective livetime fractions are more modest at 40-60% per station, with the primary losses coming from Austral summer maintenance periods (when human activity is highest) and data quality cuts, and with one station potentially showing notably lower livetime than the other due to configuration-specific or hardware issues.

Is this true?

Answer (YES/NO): NO